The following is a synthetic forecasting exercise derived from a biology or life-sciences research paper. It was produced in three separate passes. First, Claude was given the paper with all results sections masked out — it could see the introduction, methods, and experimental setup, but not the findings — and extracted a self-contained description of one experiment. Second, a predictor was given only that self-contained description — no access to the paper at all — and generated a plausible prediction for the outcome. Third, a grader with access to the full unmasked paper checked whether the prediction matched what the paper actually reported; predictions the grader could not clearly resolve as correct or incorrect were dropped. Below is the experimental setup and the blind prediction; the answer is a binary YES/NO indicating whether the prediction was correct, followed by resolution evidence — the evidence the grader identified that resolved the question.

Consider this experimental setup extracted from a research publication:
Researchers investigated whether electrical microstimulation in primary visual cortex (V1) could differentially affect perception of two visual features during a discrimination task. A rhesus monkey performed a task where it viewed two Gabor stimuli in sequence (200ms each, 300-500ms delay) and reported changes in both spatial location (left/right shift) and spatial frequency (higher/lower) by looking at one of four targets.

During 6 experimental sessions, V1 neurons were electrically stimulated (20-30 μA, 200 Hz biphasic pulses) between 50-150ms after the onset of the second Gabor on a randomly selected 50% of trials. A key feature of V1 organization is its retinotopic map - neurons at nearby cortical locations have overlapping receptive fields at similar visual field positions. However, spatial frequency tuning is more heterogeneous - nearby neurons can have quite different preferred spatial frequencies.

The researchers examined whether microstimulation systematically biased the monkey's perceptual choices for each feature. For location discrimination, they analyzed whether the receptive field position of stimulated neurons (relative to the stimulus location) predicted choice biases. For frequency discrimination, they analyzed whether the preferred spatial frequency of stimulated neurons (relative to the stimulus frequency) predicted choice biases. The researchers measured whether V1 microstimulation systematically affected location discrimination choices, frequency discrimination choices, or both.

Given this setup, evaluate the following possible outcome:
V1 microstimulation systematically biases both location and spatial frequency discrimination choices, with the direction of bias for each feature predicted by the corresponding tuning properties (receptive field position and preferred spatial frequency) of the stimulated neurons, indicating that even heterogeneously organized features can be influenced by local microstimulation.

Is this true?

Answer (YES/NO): NO